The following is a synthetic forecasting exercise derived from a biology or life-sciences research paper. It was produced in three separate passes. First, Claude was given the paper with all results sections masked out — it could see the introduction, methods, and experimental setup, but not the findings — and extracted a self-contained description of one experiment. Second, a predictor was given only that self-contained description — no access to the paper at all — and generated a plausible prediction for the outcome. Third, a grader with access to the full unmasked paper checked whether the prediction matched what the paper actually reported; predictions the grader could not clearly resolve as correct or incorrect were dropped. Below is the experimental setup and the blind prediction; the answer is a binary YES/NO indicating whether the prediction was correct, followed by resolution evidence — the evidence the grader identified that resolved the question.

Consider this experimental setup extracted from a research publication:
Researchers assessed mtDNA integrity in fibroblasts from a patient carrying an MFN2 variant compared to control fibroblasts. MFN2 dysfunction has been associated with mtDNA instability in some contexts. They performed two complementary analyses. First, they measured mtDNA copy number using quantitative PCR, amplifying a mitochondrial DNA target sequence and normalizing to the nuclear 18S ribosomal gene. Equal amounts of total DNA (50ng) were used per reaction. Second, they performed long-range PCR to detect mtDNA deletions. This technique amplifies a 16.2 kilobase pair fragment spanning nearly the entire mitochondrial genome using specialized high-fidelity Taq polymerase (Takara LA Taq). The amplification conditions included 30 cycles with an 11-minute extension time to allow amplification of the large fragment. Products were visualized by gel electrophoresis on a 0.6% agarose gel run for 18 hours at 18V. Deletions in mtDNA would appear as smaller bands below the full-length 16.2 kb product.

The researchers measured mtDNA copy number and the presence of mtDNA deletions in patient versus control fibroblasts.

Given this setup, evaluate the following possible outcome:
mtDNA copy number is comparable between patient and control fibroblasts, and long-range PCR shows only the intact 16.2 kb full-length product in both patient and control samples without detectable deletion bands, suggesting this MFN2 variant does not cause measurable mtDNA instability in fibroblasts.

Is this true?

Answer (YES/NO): YES